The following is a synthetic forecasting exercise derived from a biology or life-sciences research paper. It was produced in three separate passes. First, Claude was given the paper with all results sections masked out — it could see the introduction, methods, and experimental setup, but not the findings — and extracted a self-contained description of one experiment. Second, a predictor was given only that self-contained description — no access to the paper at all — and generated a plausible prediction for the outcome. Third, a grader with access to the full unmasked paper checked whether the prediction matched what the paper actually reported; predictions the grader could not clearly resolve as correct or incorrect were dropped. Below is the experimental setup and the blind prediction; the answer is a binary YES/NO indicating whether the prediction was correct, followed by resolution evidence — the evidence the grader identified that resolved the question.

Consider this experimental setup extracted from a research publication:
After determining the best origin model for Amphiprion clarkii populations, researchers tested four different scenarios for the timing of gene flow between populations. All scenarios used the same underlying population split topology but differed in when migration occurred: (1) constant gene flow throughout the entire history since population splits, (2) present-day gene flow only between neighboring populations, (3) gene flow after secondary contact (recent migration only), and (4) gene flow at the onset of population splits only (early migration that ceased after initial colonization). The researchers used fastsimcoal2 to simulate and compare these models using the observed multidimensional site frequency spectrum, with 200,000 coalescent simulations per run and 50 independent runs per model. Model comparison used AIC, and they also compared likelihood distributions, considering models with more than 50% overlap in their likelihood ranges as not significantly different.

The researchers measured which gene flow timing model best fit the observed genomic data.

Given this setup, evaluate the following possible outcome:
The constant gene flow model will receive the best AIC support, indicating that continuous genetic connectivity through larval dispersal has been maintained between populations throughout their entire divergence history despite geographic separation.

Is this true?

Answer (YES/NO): YES